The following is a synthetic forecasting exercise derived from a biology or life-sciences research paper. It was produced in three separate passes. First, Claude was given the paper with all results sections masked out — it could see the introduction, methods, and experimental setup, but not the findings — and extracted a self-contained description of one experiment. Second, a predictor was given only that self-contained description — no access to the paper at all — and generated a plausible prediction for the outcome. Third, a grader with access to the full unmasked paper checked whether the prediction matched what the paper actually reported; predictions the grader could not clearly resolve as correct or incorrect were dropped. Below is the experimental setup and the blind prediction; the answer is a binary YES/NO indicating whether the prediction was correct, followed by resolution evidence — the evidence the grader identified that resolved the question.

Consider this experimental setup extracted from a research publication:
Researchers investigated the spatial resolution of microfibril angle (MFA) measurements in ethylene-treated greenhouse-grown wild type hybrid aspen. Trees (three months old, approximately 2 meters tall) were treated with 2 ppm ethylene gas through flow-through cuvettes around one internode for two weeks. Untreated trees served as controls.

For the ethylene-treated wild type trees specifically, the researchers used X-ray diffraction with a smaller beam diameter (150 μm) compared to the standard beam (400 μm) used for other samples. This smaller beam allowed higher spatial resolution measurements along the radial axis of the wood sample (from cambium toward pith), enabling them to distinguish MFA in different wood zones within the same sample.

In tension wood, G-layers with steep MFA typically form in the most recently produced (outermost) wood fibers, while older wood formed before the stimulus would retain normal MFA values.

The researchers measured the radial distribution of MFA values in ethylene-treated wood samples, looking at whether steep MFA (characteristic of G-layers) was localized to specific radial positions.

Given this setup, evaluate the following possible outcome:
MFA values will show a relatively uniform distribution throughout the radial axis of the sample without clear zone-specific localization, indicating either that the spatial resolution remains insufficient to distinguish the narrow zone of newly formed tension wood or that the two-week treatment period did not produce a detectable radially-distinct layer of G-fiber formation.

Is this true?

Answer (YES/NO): NO